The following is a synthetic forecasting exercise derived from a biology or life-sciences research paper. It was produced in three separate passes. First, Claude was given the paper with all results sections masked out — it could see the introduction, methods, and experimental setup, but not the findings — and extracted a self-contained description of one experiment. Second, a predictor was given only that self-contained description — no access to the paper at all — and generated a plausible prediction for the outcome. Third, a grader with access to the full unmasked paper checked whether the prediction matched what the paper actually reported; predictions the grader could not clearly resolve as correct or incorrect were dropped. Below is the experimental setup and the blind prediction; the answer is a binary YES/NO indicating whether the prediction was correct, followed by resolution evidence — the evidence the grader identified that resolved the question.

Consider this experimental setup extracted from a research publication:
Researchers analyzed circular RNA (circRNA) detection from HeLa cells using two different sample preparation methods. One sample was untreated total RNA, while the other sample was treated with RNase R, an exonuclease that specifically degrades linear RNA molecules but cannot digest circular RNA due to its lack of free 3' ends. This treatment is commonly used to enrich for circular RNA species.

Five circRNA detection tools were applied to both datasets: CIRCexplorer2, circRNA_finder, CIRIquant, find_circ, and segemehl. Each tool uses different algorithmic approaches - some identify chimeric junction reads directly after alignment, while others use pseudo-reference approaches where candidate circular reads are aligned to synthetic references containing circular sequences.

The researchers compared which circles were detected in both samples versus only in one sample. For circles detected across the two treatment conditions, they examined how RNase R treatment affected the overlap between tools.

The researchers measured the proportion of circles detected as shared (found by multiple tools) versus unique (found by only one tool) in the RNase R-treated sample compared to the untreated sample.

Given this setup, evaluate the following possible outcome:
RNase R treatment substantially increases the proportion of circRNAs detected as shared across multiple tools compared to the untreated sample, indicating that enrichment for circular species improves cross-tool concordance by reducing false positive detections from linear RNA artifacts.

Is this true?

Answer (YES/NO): NO